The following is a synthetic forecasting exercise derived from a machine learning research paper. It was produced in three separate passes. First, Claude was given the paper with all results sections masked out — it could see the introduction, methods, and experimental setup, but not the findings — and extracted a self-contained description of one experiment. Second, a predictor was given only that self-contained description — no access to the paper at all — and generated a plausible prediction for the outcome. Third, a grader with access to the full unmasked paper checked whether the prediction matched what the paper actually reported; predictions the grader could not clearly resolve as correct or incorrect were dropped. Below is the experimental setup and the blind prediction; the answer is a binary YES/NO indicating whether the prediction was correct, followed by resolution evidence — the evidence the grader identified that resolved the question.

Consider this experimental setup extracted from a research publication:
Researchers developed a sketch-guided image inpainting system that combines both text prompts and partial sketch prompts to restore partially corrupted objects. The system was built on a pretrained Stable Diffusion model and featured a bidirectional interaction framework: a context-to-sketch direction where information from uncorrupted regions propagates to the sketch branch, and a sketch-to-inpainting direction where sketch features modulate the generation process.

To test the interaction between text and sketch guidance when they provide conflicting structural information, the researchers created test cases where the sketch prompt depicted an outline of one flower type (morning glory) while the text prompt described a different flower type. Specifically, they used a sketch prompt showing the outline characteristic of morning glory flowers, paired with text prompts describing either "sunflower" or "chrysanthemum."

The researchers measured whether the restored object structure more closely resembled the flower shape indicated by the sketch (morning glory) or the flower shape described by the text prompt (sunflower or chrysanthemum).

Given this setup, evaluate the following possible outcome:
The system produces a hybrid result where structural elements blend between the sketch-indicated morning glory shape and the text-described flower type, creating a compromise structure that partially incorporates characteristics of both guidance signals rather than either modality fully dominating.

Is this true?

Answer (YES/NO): NO